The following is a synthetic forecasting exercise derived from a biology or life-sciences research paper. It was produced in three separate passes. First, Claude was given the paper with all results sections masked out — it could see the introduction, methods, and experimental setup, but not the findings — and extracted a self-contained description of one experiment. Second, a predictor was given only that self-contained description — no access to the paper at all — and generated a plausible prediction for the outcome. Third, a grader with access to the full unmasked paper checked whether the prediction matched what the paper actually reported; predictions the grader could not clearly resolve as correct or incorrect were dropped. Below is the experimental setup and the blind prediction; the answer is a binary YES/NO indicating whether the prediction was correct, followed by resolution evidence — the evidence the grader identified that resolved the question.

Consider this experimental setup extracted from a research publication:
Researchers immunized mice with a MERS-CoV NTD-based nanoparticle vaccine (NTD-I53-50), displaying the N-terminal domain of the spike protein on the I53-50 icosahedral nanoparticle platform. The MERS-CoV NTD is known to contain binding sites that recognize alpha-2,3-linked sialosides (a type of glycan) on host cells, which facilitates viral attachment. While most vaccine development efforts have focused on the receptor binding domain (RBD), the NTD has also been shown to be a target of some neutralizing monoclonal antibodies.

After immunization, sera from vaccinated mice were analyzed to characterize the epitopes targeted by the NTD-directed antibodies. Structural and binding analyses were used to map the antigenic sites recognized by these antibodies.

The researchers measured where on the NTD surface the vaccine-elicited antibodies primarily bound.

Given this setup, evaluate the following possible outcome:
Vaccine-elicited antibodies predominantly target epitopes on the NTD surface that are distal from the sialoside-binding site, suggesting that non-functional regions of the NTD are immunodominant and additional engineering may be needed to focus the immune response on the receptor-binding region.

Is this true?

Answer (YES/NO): NO